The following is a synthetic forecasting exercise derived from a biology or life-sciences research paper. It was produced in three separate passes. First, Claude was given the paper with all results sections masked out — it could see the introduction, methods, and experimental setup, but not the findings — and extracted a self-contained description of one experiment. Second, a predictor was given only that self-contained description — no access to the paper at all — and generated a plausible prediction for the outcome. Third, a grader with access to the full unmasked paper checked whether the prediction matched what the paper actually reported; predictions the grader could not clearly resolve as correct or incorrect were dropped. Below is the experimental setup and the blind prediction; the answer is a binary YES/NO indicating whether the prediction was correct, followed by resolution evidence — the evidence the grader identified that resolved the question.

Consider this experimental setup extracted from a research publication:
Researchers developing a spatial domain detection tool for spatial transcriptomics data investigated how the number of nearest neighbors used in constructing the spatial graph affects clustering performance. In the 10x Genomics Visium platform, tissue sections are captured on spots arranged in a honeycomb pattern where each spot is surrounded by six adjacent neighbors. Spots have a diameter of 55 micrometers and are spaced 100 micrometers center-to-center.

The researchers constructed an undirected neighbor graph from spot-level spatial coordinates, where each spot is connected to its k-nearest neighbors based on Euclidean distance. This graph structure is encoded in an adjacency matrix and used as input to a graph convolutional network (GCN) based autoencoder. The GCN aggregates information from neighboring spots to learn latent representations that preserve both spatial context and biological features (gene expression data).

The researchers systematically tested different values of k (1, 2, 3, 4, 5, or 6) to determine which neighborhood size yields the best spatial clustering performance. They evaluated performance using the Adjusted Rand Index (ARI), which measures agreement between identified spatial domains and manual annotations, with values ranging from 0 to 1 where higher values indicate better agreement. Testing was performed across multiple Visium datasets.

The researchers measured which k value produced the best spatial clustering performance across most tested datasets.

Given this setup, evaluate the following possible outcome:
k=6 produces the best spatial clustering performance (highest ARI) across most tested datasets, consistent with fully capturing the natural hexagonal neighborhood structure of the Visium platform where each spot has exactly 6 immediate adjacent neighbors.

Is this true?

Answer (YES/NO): NO